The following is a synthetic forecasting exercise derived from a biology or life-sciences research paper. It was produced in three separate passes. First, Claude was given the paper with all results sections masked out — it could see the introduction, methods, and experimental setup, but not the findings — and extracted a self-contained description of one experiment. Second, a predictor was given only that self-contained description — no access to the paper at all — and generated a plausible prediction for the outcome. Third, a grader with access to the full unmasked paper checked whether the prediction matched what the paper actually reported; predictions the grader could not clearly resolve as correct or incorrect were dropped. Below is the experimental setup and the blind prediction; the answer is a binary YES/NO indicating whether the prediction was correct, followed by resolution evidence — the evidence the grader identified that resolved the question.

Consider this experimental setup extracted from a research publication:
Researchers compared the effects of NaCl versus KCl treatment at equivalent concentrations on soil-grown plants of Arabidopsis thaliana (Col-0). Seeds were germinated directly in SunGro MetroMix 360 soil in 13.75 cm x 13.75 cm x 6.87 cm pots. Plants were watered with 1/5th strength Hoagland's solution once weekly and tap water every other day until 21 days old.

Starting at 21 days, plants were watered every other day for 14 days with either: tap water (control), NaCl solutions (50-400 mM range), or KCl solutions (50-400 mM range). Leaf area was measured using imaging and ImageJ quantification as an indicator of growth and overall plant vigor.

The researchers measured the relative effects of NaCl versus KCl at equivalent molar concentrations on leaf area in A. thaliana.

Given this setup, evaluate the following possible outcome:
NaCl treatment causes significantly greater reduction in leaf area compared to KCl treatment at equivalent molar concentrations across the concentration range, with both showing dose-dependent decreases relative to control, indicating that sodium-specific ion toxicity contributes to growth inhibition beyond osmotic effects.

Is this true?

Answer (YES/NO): NO